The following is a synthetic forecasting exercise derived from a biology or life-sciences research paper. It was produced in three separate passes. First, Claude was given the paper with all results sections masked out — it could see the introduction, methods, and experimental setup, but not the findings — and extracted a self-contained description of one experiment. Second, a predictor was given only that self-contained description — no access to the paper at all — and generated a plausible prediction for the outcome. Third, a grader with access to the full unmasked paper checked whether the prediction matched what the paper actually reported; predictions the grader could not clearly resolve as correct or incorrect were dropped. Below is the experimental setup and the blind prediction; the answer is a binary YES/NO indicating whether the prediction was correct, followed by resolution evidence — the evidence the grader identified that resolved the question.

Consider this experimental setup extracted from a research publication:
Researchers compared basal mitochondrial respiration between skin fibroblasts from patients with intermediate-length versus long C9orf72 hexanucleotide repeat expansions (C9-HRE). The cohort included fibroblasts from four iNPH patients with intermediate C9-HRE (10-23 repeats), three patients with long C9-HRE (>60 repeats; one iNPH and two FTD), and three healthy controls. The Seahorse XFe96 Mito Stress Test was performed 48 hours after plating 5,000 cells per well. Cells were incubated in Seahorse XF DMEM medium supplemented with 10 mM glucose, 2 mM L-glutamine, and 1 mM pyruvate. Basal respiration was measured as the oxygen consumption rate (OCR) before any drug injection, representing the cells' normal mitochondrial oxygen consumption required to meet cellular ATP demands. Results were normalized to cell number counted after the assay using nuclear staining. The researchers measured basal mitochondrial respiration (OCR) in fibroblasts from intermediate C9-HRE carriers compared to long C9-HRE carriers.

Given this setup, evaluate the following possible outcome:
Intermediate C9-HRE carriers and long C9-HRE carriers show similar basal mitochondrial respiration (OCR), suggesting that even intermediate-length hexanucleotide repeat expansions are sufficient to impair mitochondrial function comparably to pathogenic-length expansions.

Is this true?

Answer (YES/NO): NO